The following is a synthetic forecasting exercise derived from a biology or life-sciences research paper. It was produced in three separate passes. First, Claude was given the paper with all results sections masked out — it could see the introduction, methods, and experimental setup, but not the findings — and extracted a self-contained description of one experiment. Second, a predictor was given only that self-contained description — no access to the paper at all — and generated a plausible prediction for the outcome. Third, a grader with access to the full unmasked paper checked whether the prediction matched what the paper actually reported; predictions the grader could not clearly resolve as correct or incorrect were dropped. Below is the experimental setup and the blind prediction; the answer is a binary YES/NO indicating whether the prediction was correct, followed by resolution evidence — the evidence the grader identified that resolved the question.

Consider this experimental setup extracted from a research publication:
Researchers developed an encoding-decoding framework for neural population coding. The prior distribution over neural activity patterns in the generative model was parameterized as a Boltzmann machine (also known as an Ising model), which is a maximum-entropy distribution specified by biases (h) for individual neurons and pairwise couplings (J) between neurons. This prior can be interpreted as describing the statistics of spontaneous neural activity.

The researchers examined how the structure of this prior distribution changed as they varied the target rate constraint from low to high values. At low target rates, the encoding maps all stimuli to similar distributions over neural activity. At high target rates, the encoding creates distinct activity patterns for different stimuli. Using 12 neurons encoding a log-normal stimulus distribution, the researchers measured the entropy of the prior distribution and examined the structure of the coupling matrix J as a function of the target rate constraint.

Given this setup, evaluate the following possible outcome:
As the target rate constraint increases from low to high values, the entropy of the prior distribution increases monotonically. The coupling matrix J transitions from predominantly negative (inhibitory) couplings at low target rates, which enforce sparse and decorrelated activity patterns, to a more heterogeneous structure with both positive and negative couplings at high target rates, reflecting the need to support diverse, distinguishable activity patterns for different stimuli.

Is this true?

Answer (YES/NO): NO